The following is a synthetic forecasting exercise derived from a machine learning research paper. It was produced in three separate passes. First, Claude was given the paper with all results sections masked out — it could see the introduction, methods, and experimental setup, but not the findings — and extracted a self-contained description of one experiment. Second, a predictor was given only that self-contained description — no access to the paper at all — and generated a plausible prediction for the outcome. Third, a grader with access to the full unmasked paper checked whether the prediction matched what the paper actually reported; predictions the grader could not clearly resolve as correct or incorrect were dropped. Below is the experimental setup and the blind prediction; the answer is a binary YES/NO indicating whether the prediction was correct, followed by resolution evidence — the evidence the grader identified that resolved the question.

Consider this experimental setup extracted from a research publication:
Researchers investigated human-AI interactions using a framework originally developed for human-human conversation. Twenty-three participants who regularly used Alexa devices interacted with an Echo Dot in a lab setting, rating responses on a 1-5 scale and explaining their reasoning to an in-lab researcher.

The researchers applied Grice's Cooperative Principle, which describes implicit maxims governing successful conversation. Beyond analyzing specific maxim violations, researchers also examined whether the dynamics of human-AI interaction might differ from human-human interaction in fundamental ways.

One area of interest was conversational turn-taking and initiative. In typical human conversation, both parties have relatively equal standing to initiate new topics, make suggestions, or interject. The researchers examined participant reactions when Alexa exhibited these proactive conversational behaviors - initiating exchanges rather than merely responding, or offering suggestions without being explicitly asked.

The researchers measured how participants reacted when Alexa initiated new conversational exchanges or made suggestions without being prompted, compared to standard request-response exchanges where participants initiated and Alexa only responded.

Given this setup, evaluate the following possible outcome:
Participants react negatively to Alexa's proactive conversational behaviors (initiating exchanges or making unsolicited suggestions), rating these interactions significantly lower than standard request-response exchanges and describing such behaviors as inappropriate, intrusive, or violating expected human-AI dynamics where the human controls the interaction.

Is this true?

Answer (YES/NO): NO